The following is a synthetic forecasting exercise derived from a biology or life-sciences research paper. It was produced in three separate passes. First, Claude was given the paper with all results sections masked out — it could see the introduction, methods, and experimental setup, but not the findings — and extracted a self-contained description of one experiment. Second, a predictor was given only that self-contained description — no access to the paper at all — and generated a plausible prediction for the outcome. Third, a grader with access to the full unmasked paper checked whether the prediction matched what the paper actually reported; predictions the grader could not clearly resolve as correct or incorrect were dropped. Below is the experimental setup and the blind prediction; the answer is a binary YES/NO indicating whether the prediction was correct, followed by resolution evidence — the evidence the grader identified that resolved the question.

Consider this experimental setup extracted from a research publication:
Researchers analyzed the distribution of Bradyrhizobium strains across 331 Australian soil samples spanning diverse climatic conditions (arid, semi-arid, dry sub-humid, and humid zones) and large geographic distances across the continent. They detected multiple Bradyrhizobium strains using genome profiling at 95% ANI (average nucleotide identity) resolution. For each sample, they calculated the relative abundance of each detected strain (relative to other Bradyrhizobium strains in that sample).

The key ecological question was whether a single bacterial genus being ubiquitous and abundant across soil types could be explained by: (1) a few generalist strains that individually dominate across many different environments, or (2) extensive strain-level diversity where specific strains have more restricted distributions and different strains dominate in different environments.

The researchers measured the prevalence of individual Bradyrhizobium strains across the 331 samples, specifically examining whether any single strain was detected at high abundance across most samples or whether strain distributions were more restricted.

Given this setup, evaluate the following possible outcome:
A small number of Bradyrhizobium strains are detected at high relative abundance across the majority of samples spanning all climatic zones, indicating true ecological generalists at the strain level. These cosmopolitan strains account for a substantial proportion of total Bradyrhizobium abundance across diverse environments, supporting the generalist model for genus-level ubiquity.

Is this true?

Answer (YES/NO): NO